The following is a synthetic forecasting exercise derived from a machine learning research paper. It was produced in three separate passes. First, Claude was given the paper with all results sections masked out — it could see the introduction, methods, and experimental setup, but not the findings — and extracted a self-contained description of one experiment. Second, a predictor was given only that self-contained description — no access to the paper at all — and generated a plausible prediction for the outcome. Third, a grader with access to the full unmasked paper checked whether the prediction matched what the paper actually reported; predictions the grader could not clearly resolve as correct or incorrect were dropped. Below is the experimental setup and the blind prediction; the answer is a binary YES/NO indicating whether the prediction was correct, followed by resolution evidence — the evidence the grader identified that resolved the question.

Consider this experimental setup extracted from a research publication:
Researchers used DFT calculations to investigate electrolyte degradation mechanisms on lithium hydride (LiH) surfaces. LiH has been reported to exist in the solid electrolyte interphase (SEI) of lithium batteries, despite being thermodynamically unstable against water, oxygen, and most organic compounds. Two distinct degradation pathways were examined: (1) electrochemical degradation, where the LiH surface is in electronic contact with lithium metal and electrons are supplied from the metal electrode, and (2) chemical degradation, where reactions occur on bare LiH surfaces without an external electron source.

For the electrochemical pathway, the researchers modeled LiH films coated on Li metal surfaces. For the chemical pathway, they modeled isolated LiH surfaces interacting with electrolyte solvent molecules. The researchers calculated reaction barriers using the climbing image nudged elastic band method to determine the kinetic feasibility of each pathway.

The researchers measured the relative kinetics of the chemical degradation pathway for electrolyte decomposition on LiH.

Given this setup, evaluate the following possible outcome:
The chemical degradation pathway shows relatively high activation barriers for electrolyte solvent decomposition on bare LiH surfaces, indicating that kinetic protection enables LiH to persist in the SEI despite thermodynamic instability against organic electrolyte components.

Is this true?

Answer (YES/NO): YES